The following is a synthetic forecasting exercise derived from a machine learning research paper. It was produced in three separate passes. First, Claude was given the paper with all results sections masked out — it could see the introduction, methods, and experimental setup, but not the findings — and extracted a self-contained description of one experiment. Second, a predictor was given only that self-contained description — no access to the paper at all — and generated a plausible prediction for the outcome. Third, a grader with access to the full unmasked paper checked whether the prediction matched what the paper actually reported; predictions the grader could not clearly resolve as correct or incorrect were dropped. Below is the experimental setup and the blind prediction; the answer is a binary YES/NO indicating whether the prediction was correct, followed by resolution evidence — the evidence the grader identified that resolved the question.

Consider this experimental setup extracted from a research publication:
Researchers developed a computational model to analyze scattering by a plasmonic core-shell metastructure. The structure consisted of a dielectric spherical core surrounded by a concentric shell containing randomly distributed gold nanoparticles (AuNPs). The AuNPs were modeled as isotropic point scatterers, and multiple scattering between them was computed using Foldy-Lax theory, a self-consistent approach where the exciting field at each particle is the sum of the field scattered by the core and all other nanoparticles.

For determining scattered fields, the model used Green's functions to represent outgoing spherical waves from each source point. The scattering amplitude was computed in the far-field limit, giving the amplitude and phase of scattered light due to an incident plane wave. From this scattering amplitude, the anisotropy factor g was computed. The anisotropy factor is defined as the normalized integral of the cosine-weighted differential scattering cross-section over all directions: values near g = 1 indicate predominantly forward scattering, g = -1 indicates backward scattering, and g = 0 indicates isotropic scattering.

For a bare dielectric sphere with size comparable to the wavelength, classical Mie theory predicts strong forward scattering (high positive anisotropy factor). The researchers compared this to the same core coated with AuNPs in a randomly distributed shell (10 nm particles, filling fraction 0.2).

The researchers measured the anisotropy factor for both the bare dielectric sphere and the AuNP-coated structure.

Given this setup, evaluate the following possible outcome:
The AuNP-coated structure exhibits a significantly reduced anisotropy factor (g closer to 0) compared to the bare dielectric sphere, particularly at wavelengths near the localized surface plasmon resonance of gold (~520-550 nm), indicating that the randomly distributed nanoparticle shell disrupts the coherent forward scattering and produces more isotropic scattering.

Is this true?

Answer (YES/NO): NO